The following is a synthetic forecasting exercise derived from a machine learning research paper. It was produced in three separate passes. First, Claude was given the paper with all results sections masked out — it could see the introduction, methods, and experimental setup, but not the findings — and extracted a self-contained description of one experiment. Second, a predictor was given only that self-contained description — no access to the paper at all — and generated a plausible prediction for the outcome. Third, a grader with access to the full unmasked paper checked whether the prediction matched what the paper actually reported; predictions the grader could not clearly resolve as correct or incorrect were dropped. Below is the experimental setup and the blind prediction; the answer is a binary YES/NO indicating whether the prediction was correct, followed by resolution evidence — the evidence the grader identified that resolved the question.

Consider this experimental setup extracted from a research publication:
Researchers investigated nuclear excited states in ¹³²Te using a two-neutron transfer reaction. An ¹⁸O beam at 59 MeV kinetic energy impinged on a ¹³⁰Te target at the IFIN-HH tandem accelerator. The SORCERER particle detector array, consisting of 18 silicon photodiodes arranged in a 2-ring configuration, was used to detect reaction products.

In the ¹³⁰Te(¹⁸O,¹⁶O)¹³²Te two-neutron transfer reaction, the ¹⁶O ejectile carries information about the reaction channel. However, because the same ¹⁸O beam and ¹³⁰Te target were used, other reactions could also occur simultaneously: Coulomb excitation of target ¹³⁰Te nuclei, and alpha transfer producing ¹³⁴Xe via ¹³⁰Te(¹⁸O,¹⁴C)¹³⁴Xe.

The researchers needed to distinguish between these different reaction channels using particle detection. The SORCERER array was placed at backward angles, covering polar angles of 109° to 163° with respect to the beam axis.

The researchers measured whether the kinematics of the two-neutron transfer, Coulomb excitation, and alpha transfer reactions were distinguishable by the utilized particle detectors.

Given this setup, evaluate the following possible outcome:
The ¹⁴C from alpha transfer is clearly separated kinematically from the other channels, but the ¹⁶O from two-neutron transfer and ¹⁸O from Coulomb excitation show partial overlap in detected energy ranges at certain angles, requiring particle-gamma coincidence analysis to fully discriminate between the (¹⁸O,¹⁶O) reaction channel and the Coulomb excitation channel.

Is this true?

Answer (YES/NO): NO